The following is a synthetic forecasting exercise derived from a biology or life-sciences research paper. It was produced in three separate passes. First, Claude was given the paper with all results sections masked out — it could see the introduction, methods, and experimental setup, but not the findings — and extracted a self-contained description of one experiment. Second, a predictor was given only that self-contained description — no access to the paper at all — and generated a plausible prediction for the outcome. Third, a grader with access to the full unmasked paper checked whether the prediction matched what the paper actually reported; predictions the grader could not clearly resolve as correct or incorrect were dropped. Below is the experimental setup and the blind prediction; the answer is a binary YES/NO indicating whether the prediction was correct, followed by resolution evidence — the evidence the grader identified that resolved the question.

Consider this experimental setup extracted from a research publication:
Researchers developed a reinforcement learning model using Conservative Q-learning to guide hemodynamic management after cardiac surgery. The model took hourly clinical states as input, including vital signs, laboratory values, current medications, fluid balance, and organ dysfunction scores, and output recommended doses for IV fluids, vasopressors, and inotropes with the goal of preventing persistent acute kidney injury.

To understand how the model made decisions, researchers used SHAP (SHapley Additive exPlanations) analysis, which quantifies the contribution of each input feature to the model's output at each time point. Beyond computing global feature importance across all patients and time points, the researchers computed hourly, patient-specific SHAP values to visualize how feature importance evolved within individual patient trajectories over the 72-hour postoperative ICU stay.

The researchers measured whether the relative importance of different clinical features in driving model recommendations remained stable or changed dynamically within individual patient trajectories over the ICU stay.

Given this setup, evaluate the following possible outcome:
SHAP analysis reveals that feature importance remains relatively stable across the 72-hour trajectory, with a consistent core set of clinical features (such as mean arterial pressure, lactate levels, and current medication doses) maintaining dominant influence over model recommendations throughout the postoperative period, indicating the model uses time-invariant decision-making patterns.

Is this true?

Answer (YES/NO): NO